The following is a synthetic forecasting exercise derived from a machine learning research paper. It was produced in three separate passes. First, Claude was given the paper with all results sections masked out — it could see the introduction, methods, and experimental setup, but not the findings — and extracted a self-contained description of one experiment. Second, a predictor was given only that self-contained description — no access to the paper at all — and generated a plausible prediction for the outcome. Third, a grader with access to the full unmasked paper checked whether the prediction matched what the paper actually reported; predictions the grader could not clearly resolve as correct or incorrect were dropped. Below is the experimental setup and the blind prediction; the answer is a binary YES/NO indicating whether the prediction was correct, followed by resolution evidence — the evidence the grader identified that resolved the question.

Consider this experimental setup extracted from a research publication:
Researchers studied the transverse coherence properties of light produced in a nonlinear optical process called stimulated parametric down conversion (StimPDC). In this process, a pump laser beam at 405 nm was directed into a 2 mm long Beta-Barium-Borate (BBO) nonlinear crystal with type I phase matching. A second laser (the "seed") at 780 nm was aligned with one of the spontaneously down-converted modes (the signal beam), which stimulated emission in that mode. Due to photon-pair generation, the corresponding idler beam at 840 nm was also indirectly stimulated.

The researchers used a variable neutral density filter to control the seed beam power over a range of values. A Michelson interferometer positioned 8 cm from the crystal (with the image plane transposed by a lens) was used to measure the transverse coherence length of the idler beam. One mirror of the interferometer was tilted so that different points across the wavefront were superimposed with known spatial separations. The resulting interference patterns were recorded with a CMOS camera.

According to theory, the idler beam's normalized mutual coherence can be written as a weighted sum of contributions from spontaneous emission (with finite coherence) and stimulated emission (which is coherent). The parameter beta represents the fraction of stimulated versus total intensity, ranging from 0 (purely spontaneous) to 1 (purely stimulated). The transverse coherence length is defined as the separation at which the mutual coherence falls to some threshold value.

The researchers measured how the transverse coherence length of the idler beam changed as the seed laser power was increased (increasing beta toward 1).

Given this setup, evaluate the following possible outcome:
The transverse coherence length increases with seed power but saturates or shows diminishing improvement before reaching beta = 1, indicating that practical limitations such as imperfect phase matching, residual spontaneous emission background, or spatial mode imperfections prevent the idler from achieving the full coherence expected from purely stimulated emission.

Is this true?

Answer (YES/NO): NO